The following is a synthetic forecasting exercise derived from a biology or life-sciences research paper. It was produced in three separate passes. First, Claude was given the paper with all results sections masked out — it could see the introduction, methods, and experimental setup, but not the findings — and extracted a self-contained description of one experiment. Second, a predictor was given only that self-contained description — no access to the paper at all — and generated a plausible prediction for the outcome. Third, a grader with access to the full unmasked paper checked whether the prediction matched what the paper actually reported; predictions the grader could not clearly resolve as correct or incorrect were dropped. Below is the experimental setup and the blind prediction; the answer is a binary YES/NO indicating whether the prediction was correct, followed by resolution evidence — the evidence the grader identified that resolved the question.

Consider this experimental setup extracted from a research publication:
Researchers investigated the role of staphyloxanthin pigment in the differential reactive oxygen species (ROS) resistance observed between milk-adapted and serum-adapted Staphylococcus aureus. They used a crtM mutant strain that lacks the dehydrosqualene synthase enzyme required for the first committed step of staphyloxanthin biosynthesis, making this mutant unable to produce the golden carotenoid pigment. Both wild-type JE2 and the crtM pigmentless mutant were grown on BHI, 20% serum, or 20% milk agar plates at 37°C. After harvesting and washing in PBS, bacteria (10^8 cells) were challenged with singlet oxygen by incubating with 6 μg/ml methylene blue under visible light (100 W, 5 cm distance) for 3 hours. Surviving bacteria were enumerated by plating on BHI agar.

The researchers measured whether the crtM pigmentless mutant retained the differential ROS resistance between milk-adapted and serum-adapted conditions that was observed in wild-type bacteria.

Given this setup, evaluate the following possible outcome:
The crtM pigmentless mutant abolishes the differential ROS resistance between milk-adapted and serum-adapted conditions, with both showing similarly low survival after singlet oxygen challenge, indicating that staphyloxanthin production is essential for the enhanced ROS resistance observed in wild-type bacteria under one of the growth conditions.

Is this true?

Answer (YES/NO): NO